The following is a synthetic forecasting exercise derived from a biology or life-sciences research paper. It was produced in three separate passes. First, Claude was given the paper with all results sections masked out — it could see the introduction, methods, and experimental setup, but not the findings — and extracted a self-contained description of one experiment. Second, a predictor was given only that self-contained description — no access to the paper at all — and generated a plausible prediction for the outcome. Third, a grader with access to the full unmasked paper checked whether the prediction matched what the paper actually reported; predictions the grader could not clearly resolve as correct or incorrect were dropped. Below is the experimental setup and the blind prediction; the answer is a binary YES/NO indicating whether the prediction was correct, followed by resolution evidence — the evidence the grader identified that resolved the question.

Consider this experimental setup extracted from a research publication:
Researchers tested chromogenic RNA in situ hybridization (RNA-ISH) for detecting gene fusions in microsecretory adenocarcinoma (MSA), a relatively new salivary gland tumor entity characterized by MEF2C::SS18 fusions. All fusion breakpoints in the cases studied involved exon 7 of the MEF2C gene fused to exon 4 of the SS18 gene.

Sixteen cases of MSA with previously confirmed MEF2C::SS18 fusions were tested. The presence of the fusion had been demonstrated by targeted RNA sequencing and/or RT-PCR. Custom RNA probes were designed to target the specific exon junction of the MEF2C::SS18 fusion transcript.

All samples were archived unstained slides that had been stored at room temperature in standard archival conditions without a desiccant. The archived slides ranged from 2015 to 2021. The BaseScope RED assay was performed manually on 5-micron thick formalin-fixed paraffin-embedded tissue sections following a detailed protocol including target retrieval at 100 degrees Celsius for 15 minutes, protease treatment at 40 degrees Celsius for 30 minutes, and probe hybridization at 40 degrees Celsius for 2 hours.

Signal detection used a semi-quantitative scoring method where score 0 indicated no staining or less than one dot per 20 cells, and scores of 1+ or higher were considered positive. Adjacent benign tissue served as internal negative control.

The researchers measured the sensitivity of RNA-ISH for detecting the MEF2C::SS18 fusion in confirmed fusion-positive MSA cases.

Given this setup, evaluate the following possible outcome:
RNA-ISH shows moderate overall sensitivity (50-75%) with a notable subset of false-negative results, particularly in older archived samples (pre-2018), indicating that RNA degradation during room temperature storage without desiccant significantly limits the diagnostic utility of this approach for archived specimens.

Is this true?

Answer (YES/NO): NO